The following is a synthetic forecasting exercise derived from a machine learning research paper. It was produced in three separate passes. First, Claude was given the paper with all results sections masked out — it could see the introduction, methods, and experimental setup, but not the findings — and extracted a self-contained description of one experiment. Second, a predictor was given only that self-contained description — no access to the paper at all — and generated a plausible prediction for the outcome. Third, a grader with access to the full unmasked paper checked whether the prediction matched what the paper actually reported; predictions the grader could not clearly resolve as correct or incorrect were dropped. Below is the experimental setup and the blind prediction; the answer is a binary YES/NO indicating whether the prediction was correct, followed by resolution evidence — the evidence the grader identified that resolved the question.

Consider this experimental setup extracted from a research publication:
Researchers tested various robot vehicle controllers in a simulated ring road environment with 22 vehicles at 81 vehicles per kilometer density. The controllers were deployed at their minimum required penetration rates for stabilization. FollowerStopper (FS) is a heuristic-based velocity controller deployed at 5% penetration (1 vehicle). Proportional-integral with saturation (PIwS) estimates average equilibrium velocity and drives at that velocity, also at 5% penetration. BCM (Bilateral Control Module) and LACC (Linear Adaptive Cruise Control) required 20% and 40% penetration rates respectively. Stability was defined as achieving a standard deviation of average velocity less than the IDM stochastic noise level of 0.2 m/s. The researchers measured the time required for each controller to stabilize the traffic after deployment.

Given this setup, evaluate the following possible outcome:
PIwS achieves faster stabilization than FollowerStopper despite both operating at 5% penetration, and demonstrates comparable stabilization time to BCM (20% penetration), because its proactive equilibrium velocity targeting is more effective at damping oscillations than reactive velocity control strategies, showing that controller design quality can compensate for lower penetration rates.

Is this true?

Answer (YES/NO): NO